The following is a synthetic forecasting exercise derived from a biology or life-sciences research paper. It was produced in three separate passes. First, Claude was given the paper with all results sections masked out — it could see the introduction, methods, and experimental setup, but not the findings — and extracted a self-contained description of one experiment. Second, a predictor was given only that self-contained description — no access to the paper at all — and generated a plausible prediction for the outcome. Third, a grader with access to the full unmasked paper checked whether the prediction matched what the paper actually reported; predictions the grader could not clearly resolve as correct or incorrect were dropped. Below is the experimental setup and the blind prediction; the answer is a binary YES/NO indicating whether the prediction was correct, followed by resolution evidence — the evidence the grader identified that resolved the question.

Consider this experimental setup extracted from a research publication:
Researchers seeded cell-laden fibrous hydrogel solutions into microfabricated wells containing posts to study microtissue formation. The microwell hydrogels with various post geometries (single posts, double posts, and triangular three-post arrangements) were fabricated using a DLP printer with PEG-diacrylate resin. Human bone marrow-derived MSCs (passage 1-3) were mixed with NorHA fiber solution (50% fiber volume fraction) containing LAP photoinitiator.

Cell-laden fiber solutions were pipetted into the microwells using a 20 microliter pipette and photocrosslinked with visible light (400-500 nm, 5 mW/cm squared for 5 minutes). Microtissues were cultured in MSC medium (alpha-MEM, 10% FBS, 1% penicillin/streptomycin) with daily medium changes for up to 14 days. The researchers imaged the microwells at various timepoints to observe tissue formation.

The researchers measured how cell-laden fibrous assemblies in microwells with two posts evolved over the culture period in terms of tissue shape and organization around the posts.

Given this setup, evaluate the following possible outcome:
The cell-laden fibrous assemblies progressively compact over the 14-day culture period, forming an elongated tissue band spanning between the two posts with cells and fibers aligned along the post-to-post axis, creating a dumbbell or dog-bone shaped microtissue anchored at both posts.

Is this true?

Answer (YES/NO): NO